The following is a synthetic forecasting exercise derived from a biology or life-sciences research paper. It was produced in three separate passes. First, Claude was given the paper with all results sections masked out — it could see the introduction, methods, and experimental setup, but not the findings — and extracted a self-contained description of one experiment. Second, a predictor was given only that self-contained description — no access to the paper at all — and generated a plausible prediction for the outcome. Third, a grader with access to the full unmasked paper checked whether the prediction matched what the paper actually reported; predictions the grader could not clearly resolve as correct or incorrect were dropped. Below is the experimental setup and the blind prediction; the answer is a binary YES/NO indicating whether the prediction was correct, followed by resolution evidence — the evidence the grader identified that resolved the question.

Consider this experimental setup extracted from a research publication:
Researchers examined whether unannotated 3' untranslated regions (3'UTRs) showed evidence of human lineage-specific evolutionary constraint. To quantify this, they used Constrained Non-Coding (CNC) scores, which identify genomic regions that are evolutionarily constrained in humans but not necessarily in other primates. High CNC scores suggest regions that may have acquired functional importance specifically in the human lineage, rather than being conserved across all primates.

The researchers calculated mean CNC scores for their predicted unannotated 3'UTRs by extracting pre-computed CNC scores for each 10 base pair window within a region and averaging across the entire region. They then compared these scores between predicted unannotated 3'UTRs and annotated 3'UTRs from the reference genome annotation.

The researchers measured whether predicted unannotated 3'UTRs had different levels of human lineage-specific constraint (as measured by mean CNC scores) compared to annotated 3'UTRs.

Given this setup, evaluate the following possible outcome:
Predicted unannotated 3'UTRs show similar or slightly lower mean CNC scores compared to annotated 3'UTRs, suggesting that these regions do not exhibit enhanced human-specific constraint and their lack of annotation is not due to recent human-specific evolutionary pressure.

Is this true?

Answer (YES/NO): NO